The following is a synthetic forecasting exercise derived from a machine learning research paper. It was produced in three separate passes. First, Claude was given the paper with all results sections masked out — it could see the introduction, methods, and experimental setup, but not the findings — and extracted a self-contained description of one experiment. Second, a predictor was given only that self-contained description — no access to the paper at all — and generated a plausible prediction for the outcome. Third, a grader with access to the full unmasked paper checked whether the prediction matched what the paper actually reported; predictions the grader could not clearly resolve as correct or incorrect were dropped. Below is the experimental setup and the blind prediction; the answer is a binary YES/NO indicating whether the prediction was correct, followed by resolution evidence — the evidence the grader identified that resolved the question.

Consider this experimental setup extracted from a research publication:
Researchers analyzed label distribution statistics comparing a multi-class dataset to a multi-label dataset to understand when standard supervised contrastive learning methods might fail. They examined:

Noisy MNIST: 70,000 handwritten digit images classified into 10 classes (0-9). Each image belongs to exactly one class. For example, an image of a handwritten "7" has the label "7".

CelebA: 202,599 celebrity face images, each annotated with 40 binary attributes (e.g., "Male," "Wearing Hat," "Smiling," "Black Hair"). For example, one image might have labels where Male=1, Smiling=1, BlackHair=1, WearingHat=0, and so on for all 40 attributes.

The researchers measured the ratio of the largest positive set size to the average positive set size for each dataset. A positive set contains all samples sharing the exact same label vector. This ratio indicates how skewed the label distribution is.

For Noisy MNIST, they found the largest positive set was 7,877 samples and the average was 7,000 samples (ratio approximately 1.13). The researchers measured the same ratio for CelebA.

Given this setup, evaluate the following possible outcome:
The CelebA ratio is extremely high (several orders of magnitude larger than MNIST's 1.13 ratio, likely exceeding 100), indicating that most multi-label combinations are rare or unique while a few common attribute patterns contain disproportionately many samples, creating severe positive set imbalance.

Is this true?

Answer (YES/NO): YES